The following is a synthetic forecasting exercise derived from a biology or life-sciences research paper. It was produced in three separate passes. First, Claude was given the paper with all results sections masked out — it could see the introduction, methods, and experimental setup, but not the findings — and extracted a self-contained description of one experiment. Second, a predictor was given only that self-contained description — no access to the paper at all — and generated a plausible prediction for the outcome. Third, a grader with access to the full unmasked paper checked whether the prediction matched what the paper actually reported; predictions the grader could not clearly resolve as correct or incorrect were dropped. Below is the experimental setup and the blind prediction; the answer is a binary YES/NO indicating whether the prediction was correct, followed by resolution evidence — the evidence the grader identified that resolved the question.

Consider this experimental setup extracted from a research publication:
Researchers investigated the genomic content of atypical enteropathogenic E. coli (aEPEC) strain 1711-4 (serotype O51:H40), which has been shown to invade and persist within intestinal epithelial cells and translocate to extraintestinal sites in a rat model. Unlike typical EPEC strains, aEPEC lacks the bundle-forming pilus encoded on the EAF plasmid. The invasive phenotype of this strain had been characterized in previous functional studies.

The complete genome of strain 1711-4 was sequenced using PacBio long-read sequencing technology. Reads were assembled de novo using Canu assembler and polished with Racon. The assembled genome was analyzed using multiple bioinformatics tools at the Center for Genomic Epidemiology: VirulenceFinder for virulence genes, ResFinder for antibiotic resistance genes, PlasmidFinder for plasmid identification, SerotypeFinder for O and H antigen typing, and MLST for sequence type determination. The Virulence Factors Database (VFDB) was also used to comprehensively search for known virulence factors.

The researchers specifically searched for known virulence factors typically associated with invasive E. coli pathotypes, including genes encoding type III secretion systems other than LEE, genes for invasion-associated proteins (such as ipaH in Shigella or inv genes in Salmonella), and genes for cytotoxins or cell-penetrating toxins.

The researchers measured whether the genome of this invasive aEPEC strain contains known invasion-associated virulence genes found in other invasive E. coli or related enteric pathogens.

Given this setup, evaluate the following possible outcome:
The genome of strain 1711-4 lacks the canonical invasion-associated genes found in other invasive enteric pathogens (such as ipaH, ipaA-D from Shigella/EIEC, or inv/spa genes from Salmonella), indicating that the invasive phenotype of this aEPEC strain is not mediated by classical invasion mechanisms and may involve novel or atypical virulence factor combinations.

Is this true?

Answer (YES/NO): YES